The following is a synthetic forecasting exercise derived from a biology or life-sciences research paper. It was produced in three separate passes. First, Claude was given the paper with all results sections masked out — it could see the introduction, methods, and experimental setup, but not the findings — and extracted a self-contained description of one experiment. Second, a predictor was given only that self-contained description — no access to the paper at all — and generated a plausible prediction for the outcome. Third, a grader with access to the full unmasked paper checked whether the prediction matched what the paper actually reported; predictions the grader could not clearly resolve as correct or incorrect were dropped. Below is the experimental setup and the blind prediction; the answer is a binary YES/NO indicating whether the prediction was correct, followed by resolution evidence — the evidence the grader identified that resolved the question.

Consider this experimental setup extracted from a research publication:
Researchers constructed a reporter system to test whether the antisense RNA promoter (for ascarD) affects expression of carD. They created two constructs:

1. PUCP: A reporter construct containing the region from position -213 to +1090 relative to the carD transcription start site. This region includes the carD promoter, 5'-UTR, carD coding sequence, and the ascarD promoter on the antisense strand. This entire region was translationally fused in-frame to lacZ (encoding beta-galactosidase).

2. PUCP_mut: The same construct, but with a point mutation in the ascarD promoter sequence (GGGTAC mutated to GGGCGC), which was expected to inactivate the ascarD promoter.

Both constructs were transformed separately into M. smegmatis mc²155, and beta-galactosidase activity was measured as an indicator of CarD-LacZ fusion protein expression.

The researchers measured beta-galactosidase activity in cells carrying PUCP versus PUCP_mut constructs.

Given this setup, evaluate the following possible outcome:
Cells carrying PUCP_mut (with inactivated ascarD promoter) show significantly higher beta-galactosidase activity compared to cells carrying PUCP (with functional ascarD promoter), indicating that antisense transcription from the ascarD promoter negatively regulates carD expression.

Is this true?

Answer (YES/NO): YES